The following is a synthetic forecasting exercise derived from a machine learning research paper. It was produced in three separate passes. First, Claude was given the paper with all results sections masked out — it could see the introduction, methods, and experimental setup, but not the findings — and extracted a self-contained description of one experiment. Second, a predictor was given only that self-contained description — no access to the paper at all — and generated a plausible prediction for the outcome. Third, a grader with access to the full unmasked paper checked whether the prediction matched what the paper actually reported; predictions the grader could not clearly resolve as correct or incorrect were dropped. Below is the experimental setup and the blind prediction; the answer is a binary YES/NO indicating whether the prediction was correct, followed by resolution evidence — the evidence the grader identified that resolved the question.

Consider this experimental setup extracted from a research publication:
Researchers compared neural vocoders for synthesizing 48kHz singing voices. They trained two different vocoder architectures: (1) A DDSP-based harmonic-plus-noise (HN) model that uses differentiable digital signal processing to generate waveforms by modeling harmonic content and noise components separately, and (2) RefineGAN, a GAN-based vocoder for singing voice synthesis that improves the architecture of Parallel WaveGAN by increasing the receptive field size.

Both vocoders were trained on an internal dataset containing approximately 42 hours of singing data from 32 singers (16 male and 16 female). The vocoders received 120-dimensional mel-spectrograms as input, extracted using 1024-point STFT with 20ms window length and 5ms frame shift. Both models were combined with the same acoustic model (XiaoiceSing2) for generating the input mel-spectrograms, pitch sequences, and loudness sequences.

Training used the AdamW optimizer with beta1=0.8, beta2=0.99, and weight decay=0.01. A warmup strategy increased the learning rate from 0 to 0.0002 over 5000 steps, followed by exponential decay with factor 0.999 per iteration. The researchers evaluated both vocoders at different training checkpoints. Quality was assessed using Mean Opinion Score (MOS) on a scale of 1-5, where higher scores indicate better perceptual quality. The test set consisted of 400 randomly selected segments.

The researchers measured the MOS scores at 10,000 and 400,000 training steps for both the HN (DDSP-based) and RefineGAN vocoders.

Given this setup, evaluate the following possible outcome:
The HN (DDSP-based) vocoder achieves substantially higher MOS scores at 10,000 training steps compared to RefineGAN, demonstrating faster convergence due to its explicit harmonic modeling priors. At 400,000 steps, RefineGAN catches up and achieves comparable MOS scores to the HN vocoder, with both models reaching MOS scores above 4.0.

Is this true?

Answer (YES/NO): NO